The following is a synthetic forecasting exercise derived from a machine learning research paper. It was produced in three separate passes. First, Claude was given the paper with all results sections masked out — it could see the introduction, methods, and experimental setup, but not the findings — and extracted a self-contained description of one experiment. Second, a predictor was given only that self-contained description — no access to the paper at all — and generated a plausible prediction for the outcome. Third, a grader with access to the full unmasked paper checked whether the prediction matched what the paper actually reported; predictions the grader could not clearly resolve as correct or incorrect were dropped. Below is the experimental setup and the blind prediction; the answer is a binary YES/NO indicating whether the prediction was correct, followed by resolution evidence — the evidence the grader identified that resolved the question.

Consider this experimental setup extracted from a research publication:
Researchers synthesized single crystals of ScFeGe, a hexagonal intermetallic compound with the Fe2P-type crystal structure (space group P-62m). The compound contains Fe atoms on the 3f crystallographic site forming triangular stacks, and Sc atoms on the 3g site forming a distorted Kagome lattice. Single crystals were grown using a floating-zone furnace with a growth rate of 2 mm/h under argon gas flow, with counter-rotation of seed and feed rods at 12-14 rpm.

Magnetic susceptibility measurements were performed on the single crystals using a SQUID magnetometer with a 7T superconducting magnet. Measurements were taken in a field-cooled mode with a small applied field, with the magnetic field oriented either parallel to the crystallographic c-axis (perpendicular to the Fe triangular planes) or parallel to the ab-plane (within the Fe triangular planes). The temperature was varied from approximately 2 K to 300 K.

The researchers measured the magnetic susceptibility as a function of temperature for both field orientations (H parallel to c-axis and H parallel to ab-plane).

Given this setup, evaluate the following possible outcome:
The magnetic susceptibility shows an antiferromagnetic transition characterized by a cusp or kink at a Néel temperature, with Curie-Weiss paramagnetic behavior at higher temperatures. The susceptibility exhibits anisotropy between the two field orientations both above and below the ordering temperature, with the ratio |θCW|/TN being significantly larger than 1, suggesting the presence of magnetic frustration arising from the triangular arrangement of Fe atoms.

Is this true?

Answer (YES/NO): NO